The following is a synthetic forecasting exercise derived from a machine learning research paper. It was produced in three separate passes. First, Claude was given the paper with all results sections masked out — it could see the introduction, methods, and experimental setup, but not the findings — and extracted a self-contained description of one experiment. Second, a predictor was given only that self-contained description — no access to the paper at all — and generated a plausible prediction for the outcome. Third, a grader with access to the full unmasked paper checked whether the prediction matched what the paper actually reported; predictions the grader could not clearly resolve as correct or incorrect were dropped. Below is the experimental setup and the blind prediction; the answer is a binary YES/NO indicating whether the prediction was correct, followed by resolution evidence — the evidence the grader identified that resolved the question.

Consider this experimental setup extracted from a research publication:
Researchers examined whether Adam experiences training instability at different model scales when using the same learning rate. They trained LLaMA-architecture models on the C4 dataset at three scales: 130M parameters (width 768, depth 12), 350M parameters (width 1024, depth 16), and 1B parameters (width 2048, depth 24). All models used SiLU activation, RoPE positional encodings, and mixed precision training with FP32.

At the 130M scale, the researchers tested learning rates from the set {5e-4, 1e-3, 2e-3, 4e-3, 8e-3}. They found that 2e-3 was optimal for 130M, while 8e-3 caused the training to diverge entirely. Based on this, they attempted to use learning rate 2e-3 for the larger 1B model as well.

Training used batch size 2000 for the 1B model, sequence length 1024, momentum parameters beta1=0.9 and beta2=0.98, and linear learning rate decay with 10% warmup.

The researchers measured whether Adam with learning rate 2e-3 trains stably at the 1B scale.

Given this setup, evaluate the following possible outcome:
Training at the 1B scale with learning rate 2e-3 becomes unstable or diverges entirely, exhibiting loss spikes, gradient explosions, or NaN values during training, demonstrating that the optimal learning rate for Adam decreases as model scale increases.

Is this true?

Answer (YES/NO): YES